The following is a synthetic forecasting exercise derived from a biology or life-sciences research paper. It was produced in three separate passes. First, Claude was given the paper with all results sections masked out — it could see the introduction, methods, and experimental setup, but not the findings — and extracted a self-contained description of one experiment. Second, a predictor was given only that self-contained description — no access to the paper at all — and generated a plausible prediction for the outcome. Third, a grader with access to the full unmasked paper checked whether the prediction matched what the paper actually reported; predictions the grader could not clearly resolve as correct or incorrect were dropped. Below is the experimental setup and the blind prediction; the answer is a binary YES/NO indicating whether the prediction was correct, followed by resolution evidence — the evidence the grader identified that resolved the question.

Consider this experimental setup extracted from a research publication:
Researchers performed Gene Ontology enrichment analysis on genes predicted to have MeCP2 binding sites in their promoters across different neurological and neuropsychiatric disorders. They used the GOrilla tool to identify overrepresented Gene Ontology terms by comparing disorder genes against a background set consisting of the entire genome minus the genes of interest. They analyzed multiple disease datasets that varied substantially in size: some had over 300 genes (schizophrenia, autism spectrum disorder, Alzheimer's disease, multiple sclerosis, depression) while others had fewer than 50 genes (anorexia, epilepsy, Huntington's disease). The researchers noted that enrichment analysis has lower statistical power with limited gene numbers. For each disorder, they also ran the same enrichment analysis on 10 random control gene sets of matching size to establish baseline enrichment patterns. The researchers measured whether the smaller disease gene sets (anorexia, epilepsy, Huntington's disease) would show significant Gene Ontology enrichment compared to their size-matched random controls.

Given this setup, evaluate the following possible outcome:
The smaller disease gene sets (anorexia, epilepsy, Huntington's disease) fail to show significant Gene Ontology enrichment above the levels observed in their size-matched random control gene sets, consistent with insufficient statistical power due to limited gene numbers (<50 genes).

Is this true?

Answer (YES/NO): YES